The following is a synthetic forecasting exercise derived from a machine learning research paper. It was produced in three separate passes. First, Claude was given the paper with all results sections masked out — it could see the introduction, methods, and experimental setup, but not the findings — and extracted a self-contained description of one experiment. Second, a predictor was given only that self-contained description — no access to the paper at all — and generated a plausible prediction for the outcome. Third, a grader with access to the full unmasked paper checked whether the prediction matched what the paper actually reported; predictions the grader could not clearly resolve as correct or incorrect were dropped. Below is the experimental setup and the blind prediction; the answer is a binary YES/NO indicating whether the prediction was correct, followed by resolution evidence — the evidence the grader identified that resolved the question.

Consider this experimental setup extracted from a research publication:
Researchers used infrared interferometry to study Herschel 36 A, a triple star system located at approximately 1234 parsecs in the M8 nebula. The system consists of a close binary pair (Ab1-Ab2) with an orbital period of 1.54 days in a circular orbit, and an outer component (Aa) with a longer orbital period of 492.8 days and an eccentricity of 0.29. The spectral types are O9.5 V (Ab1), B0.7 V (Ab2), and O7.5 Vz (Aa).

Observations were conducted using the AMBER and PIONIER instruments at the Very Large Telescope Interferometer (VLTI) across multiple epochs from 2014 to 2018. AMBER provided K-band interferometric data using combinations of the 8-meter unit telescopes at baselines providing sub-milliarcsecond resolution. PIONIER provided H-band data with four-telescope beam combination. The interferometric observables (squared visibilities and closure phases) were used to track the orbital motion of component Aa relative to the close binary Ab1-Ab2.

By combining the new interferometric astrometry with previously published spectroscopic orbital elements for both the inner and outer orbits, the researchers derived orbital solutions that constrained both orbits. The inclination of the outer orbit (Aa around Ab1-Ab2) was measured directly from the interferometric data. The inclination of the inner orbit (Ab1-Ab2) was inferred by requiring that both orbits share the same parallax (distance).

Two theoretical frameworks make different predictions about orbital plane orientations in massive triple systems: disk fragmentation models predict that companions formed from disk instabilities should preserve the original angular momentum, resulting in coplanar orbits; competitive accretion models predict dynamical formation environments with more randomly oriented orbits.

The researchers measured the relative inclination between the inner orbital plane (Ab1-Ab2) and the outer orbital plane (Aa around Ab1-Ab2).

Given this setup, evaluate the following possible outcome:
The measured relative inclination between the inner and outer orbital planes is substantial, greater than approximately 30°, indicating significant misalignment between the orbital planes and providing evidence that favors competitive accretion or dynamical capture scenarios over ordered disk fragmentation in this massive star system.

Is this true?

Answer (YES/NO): NO